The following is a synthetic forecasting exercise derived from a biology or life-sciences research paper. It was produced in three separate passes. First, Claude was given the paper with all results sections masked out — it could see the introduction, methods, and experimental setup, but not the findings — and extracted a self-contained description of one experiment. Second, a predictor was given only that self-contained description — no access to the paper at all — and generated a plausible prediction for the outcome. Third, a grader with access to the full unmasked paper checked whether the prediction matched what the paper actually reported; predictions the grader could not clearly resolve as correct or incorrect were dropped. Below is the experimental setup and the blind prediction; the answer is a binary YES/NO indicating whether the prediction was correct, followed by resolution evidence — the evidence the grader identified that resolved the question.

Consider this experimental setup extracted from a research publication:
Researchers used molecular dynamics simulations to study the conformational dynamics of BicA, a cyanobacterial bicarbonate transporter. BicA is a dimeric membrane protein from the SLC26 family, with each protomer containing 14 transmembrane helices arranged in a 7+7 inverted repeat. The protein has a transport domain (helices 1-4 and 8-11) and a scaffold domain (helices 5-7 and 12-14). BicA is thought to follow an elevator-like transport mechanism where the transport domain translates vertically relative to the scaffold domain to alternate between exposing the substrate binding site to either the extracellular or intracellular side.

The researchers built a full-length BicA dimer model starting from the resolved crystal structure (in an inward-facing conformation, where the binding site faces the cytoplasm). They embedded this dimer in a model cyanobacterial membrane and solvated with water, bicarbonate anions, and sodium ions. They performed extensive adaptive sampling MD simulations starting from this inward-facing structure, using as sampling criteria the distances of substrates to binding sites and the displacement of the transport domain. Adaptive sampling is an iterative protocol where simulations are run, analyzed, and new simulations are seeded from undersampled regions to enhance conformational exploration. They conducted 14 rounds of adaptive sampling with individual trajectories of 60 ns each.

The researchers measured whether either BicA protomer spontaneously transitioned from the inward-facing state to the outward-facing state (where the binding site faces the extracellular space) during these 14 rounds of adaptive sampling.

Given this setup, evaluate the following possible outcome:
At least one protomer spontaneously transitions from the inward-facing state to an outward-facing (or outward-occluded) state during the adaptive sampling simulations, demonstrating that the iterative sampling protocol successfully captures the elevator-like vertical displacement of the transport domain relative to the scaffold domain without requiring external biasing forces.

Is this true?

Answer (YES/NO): NO